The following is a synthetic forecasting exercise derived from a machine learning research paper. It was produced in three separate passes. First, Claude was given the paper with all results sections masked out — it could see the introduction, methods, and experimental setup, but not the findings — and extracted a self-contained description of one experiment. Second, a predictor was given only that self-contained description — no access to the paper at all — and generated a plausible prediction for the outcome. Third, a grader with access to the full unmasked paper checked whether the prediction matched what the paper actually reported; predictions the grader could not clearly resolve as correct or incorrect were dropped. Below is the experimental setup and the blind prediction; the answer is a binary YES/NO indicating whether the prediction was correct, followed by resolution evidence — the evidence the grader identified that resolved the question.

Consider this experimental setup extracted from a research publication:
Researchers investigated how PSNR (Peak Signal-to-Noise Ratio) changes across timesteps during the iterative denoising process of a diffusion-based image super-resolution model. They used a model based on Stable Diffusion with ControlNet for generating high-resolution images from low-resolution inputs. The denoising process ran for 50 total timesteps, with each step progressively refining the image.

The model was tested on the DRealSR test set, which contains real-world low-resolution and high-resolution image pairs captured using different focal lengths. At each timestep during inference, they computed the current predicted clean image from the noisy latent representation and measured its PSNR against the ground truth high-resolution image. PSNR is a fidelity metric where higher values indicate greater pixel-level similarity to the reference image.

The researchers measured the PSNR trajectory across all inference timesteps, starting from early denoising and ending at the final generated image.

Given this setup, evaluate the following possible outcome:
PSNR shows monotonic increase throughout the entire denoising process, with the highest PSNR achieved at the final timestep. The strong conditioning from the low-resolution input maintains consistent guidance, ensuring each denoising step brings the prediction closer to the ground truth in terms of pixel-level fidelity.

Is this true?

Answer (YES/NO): NO